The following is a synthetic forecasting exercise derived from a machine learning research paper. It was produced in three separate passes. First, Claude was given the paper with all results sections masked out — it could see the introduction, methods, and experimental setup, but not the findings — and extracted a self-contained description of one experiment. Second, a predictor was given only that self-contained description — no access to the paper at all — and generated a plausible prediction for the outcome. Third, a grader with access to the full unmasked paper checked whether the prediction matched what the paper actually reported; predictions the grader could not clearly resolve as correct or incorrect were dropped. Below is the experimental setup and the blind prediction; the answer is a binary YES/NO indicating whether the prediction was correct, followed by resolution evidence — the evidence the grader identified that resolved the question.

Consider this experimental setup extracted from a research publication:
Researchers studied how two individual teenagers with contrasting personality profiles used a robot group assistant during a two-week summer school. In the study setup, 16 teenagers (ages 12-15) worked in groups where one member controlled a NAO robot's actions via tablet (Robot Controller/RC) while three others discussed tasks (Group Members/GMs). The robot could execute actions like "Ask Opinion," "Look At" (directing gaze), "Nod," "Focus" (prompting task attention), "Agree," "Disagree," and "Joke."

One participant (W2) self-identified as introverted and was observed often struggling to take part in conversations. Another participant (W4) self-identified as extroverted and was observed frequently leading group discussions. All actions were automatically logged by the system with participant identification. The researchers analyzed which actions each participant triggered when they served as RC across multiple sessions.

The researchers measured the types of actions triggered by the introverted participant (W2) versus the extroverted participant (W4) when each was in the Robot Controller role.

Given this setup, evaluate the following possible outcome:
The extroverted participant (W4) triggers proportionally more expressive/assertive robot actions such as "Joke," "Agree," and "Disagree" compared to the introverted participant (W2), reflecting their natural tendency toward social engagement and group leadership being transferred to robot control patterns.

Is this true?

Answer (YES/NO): NO